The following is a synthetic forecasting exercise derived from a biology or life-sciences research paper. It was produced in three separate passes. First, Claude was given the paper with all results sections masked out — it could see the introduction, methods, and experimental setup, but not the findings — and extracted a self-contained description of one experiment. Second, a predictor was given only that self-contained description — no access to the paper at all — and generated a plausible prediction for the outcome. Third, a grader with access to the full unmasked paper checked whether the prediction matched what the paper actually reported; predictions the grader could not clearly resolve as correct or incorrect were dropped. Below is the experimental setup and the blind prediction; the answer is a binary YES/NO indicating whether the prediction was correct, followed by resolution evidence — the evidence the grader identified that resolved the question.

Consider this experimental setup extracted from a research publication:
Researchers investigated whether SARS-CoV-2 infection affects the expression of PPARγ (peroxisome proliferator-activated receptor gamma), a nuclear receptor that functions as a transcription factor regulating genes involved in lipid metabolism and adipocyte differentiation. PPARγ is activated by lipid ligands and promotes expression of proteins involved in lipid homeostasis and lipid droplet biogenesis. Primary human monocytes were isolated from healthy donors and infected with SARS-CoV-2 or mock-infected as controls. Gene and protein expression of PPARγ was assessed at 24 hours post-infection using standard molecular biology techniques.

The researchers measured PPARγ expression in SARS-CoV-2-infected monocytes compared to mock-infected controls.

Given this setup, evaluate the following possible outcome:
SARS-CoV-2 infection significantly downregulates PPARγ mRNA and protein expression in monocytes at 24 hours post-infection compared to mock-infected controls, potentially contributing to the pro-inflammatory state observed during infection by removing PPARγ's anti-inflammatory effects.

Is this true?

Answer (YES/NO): NO